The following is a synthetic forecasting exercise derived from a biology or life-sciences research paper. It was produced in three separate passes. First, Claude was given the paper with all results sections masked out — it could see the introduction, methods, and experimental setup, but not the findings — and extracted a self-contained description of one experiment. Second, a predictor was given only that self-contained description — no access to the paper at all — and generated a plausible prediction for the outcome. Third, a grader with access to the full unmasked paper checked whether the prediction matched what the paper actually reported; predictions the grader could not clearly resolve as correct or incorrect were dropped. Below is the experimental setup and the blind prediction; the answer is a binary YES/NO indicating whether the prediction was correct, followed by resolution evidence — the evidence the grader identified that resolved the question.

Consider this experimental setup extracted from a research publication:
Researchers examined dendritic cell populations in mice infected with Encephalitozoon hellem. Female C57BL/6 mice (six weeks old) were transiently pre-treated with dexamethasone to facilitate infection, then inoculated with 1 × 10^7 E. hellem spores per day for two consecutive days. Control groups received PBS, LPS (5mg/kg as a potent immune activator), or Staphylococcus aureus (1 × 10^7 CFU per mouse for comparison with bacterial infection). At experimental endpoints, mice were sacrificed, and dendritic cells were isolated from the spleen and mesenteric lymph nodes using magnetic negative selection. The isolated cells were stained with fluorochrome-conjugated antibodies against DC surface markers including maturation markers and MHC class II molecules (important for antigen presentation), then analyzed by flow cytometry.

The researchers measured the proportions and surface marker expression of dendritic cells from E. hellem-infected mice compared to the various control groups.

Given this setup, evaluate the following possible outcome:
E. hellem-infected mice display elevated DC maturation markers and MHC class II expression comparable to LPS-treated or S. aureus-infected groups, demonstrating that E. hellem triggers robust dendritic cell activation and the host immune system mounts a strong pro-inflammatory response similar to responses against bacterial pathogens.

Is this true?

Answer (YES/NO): NO